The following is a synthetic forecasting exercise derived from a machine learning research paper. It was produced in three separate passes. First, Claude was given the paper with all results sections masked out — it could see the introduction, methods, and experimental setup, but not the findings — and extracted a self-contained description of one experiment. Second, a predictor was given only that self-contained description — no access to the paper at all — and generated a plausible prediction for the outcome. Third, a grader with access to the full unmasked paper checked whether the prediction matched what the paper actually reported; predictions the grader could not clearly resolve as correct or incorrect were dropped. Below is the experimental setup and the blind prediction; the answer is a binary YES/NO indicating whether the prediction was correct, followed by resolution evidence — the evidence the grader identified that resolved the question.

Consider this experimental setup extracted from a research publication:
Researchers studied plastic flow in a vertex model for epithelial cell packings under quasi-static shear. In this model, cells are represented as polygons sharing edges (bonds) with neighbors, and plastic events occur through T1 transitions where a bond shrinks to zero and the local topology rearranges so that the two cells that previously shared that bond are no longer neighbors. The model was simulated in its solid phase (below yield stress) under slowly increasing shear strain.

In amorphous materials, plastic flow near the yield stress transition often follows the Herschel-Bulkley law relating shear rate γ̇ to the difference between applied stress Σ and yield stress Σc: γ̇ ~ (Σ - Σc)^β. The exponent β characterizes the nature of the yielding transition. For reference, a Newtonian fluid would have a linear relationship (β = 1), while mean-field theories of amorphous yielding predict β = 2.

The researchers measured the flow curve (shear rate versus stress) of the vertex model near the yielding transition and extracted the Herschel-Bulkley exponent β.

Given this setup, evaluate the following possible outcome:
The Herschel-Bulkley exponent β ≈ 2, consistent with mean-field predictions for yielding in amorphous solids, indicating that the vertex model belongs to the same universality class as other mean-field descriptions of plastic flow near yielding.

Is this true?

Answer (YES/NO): NO